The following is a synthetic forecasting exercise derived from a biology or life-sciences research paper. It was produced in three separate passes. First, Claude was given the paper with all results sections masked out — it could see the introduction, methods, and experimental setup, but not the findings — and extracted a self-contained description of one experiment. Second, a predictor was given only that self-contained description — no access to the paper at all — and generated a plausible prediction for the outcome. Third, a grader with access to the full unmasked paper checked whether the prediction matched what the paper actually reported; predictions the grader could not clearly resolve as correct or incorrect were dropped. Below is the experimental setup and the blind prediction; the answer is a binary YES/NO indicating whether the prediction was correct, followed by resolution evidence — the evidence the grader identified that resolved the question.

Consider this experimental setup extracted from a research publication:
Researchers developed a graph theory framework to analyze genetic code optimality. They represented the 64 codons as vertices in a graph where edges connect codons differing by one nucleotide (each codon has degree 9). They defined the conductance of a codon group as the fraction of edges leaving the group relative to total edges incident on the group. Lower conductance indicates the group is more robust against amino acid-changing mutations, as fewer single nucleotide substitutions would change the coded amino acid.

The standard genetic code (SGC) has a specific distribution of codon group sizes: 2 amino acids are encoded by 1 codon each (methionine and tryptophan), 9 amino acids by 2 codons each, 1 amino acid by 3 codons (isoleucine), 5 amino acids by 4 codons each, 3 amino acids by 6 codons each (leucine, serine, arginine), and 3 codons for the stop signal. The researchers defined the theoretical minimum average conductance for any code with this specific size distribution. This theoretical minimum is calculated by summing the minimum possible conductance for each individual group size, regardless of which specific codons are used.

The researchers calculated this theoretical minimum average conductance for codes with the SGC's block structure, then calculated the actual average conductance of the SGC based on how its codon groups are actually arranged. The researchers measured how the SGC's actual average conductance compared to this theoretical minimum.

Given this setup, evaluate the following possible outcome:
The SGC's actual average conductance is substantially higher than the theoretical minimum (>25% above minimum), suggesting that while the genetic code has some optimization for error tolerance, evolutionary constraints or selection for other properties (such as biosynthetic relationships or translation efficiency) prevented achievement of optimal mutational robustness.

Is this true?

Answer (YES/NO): NO